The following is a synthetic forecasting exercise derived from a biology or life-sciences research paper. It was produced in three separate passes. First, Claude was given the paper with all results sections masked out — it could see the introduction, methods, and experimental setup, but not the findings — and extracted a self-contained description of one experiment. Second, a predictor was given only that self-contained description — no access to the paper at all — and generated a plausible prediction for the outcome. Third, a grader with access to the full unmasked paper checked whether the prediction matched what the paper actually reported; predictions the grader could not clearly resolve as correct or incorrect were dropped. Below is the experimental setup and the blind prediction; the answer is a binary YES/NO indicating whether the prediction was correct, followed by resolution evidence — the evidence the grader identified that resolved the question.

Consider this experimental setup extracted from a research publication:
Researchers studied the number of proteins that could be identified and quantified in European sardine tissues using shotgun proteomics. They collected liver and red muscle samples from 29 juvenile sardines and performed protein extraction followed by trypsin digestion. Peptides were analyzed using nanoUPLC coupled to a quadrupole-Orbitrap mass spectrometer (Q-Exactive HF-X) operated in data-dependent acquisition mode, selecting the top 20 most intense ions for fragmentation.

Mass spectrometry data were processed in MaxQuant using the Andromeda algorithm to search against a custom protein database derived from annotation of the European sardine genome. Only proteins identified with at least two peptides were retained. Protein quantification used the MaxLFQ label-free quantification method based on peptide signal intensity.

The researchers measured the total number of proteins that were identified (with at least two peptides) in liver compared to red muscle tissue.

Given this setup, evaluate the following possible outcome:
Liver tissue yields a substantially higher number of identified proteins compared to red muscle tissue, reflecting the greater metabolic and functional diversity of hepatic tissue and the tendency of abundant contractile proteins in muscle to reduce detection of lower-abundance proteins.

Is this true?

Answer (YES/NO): YES